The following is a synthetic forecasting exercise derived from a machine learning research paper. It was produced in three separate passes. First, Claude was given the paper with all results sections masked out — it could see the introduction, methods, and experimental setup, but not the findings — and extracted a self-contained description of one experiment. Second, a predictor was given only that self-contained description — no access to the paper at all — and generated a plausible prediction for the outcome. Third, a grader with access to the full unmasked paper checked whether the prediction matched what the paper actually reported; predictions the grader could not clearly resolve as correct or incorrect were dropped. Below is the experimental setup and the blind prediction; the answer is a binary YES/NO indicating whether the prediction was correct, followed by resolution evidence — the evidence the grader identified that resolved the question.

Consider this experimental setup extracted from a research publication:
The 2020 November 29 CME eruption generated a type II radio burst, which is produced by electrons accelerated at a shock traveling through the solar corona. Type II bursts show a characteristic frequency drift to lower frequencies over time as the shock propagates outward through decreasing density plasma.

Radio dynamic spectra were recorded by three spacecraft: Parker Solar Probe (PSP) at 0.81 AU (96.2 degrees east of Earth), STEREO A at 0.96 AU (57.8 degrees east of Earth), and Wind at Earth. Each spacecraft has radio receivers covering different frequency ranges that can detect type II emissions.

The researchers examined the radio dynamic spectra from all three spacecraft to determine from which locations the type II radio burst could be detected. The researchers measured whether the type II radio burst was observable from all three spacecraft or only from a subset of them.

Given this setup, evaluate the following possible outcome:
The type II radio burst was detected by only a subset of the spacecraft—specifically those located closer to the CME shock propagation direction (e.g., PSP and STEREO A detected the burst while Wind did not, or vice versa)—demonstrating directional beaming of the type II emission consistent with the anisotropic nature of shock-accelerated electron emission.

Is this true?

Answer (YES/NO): NO